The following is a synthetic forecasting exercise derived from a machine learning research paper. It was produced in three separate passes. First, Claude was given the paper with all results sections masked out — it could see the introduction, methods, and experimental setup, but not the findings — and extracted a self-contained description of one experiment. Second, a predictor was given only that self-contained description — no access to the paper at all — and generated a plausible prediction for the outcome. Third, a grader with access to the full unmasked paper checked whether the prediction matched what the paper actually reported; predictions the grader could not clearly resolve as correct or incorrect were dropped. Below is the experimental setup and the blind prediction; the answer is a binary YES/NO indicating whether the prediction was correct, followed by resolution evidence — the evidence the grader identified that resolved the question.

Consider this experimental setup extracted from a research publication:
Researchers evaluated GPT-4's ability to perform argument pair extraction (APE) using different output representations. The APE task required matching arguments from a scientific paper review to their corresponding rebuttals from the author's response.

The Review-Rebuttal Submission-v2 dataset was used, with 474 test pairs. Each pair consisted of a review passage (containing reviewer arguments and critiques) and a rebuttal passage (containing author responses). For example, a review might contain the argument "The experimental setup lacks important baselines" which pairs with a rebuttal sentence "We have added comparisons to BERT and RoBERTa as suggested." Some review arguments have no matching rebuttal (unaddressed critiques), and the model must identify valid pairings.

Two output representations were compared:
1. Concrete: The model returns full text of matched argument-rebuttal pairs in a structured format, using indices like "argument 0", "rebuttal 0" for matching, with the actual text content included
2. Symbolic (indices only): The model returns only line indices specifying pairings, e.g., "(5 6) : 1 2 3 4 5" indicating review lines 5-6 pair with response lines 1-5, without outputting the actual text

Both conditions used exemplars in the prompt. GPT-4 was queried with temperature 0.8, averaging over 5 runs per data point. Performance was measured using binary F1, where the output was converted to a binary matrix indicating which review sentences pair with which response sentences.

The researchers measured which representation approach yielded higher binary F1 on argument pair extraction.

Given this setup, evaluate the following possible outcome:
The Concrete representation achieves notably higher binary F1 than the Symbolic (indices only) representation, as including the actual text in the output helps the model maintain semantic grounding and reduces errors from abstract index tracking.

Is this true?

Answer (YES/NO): YES